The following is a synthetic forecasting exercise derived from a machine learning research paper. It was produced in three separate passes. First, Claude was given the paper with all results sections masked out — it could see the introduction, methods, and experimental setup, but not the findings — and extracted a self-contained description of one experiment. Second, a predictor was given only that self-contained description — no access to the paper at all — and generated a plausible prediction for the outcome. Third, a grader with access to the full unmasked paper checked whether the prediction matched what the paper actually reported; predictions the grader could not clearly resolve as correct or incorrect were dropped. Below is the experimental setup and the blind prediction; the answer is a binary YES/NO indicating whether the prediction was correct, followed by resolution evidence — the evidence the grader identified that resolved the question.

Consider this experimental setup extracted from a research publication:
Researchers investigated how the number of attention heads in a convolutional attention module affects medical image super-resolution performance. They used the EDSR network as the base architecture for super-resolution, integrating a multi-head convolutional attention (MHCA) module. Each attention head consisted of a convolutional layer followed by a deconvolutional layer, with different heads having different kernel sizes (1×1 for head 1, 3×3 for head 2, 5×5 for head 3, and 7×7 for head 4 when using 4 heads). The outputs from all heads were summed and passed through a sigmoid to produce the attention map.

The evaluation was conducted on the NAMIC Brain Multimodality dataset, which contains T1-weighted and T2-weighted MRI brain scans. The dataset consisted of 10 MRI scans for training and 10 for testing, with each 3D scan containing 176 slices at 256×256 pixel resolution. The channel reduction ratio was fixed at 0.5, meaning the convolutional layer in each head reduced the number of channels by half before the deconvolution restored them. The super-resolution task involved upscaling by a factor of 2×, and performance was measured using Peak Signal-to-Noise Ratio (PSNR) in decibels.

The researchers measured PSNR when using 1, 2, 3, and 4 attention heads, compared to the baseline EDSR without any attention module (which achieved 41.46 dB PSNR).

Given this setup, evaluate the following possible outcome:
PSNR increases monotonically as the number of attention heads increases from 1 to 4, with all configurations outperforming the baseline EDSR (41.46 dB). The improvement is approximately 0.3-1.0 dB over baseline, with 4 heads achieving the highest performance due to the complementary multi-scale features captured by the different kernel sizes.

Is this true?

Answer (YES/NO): NO